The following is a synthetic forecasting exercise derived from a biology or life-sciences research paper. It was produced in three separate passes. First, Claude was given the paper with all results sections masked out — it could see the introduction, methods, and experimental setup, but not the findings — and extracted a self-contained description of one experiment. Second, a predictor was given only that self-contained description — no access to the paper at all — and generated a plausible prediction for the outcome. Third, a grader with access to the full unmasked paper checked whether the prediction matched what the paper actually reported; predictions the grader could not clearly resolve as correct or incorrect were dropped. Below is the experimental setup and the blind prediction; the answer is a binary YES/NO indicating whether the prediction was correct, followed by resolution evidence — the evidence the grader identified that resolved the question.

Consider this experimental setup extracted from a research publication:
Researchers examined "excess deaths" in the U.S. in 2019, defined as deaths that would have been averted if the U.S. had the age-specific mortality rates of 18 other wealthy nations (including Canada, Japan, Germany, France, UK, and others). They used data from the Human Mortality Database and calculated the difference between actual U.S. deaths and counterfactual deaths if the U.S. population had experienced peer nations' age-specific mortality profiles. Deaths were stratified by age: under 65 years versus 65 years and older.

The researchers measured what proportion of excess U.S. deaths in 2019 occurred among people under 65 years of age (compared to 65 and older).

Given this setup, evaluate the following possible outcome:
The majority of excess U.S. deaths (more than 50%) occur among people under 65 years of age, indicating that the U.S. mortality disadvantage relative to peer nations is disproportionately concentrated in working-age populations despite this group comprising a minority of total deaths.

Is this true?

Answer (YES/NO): YES